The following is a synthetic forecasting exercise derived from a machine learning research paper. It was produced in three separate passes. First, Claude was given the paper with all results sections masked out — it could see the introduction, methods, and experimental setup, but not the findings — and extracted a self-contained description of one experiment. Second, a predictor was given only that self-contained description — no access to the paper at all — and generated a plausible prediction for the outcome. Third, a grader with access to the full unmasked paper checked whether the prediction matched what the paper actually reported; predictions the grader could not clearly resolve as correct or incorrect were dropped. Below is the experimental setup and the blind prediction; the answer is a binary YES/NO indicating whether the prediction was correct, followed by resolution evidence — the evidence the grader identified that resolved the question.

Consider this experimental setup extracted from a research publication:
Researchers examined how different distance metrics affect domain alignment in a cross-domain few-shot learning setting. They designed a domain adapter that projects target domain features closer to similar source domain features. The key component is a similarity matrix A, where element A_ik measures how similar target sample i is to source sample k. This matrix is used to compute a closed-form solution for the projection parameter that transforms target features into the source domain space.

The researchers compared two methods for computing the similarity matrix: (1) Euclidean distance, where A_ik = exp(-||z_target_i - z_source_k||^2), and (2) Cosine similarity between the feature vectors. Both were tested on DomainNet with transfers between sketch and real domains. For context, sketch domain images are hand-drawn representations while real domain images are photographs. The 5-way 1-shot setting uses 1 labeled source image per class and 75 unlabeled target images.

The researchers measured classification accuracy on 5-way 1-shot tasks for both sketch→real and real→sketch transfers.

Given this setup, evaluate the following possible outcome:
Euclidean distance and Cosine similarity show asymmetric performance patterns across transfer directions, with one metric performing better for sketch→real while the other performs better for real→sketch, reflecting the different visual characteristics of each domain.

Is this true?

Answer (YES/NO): NO